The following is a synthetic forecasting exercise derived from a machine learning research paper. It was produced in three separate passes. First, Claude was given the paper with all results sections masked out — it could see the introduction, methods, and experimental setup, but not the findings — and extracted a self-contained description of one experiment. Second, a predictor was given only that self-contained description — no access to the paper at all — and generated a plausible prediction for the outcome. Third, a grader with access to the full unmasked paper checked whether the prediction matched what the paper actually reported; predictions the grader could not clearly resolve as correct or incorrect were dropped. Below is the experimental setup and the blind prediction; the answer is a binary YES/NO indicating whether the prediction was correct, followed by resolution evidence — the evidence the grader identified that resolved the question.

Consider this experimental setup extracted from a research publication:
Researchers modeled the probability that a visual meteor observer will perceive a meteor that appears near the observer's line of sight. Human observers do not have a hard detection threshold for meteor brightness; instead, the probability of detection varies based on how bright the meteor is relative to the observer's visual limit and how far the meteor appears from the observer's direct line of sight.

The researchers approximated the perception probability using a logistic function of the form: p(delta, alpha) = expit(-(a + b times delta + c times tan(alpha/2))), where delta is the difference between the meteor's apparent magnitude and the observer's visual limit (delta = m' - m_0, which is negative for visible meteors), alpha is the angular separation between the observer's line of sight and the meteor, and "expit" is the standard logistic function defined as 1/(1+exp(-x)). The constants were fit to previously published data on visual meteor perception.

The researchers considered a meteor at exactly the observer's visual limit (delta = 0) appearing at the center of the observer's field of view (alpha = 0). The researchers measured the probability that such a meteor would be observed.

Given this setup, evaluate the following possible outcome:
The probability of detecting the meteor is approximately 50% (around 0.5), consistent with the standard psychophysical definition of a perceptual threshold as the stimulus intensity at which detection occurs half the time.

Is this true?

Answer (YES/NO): NO